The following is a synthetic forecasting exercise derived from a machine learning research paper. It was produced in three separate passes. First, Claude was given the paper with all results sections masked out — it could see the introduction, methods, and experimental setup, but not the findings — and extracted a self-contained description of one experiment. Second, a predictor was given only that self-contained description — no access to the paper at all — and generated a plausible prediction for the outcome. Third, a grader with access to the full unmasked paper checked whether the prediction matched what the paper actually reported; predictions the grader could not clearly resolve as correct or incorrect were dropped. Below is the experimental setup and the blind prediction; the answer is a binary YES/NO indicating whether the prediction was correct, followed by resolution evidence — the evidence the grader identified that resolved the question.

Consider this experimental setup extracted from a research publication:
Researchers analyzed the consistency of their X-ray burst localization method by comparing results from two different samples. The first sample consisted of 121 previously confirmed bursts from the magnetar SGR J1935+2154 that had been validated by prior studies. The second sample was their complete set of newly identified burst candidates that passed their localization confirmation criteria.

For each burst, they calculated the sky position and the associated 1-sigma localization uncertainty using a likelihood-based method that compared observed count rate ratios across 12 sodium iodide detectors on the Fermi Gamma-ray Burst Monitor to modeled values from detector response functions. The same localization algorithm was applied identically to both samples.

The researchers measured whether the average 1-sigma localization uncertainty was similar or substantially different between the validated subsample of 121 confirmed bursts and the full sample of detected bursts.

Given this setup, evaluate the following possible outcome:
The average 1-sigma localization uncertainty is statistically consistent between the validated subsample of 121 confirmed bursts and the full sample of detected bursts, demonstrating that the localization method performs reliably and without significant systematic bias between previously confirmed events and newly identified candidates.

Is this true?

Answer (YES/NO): YES